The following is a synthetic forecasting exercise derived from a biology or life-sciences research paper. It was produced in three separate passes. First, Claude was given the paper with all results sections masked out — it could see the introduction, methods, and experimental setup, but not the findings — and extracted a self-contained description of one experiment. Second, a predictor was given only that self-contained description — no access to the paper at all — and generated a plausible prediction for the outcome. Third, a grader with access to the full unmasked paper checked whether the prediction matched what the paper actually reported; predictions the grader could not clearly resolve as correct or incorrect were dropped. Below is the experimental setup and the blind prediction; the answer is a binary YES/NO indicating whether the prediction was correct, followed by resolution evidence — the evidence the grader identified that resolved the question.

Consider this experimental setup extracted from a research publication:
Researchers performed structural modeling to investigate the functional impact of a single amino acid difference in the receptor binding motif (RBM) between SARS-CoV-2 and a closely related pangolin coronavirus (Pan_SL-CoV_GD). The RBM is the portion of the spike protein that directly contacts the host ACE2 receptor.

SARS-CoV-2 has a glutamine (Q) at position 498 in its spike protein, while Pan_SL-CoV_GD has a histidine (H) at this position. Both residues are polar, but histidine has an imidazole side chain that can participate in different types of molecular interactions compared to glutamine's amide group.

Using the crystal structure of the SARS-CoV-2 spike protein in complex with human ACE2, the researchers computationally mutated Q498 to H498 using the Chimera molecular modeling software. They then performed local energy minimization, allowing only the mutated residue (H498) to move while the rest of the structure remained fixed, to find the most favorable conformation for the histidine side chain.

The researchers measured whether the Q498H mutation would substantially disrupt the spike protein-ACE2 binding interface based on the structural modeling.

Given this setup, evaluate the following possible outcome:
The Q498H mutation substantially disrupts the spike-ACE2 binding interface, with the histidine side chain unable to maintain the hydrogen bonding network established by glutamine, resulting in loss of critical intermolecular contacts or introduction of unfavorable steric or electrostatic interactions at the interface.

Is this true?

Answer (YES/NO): NO